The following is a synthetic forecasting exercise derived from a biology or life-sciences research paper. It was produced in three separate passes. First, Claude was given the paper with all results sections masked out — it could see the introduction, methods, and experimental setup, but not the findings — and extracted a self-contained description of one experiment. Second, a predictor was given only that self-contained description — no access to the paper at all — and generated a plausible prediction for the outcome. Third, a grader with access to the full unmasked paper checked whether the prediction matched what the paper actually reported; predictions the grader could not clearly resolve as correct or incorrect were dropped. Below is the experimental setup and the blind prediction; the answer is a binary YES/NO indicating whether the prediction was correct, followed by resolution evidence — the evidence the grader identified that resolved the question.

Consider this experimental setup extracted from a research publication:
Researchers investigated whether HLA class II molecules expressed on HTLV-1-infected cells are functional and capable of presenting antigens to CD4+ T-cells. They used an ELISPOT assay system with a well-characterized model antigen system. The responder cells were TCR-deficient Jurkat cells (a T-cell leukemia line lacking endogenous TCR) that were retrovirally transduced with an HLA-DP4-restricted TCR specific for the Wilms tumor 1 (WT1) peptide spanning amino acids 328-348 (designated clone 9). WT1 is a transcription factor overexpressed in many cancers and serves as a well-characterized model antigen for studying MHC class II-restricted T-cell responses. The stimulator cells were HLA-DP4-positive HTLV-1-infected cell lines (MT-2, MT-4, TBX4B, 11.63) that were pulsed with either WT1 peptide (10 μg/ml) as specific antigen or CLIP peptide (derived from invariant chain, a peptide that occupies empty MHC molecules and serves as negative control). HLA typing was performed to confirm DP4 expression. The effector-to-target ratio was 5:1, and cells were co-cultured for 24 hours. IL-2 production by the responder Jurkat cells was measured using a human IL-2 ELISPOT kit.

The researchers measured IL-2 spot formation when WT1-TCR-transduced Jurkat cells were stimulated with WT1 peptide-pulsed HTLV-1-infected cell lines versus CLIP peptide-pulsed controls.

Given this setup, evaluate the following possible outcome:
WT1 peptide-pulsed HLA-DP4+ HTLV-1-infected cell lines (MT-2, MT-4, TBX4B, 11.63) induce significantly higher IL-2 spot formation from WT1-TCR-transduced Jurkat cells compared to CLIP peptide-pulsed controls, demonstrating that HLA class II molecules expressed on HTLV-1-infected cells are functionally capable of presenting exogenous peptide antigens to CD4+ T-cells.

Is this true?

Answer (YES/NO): YES